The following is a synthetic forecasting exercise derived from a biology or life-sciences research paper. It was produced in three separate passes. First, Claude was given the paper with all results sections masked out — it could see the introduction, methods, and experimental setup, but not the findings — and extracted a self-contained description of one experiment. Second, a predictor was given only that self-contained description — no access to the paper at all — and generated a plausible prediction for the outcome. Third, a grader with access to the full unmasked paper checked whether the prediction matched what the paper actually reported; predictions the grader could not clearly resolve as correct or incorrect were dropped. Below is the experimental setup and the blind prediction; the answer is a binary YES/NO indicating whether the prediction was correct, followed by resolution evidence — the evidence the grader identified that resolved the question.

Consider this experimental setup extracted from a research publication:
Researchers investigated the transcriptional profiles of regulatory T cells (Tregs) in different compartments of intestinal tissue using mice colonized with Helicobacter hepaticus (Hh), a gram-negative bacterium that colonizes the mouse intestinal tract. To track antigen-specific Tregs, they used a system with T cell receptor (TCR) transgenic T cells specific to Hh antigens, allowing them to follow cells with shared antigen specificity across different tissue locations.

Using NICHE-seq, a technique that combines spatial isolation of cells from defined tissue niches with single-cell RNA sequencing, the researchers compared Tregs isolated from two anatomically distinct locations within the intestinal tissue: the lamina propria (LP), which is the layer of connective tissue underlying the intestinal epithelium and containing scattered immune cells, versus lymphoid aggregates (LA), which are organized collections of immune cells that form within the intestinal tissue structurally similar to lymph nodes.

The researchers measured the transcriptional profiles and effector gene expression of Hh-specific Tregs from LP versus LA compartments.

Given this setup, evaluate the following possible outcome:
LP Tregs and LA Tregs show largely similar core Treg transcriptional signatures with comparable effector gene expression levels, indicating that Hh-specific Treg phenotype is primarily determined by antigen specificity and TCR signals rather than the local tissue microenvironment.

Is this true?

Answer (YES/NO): NO